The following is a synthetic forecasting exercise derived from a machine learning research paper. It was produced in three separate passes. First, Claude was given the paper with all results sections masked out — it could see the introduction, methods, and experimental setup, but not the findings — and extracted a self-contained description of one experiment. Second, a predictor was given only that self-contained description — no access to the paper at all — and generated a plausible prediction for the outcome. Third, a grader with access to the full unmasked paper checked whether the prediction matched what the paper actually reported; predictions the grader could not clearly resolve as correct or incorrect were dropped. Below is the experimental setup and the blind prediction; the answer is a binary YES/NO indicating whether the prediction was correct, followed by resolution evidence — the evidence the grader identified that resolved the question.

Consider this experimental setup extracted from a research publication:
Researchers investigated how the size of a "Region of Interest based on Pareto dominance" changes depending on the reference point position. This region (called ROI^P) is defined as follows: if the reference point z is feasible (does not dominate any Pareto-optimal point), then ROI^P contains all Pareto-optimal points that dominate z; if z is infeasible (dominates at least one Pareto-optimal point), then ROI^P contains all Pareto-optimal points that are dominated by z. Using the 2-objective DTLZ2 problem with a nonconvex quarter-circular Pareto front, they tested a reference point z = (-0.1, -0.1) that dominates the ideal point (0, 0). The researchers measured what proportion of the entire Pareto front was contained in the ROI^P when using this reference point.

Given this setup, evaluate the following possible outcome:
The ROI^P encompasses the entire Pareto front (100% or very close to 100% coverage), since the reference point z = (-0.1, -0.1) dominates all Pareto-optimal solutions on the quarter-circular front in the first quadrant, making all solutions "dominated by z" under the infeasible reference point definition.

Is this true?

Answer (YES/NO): YES